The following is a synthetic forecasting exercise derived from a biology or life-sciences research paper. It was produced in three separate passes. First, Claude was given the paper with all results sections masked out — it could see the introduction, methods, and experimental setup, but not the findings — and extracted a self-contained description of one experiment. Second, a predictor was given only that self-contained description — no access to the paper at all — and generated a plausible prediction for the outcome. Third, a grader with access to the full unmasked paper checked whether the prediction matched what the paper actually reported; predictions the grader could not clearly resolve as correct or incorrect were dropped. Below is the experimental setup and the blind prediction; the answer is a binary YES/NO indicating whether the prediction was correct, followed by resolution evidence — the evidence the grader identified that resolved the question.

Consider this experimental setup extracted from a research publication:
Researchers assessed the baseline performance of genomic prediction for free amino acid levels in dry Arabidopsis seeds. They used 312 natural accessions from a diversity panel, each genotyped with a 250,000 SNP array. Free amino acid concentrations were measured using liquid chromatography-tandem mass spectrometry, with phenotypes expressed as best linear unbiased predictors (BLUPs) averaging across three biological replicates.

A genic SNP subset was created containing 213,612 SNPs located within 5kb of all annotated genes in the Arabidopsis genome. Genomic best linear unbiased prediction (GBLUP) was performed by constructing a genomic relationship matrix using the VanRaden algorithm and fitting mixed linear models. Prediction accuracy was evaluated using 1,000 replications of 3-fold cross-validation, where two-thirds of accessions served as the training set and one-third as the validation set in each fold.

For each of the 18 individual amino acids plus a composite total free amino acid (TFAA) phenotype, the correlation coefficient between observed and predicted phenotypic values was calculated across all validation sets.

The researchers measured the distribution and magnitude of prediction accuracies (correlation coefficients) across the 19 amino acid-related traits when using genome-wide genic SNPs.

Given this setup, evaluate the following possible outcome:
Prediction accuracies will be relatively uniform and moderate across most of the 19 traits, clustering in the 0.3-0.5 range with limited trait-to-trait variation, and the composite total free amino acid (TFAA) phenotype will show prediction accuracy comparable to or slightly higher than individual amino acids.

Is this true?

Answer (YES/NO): NO